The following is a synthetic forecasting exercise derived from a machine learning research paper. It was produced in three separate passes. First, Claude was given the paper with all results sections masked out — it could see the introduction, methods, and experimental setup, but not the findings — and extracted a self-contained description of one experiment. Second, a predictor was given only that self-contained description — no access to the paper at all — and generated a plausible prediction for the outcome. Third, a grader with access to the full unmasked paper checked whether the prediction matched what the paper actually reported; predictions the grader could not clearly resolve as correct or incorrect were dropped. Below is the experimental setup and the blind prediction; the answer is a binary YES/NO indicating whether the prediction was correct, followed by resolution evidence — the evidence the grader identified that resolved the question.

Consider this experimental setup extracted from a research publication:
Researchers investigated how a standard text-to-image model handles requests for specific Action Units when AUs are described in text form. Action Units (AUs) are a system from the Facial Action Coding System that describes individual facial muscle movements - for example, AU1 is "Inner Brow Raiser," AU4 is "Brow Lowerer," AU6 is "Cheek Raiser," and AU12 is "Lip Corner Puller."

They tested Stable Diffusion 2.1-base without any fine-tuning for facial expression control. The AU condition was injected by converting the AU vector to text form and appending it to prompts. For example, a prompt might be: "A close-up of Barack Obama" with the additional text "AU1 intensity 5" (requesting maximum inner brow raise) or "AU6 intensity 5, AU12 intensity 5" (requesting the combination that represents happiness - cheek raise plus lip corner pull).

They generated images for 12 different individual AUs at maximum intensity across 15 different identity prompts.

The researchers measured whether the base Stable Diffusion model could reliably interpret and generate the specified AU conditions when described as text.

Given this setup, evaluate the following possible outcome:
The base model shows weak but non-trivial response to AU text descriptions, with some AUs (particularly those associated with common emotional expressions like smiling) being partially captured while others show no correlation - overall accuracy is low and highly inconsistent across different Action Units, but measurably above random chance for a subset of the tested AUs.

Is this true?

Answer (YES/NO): YES